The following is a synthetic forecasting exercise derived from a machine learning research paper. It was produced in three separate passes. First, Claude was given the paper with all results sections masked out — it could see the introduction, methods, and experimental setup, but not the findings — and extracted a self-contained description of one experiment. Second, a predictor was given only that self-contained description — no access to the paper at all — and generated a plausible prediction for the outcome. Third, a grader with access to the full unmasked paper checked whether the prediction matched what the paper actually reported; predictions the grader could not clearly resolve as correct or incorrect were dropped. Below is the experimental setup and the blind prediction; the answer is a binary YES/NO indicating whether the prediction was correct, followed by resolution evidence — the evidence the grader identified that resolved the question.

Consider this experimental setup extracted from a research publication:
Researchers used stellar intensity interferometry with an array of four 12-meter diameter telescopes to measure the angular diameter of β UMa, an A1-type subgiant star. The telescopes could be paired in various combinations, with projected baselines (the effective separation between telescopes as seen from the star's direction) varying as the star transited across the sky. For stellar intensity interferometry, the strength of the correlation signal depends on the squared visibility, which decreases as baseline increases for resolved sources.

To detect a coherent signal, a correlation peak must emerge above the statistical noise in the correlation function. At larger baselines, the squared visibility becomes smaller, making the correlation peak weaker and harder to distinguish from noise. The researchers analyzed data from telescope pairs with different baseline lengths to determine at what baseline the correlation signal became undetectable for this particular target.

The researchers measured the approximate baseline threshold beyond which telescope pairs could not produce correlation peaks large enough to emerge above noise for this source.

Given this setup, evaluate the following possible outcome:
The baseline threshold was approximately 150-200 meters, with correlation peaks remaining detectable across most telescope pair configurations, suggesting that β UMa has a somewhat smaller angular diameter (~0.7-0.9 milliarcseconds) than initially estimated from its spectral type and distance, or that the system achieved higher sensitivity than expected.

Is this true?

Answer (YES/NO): NO